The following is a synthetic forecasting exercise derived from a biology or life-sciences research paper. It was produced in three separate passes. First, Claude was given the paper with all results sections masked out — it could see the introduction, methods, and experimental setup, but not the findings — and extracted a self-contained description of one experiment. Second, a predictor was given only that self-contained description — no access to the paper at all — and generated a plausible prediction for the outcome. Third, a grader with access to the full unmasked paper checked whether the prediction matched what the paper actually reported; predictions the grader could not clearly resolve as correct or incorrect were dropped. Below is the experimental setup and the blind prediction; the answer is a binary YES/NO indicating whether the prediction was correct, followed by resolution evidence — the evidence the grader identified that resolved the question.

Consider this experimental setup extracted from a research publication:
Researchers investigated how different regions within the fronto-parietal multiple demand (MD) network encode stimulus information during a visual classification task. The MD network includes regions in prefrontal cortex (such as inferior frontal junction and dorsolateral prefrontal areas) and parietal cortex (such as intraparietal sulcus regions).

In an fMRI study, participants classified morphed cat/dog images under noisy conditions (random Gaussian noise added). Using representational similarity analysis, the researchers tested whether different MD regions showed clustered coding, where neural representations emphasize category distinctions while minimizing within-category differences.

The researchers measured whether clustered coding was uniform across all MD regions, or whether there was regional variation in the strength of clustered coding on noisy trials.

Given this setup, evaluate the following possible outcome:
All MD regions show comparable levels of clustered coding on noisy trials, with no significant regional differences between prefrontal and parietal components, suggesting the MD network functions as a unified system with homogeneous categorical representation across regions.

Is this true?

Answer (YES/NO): NO